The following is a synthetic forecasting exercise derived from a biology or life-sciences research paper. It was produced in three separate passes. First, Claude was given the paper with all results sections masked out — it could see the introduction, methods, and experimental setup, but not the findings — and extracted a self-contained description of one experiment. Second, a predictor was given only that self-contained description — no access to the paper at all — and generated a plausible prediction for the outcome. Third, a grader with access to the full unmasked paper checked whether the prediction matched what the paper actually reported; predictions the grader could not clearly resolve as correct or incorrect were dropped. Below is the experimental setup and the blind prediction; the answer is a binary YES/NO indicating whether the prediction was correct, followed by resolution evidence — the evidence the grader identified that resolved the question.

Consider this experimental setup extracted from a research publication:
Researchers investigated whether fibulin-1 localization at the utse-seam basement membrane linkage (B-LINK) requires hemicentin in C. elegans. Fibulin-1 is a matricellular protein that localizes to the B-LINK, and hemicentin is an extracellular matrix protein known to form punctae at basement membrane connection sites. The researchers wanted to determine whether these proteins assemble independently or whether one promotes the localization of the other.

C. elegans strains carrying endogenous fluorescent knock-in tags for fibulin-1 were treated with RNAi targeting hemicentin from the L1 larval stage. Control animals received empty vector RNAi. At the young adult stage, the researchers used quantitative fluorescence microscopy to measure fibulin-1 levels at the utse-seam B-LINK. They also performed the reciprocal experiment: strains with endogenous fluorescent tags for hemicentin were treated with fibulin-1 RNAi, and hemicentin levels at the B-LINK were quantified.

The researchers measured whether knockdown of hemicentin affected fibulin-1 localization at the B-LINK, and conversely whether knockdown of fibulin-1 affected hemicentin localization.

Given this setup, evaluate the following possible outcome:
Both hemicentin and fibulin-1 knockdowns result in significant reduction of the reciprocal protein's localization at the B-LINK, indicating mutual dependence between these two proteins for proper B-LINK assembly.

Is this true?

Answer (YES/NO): NO